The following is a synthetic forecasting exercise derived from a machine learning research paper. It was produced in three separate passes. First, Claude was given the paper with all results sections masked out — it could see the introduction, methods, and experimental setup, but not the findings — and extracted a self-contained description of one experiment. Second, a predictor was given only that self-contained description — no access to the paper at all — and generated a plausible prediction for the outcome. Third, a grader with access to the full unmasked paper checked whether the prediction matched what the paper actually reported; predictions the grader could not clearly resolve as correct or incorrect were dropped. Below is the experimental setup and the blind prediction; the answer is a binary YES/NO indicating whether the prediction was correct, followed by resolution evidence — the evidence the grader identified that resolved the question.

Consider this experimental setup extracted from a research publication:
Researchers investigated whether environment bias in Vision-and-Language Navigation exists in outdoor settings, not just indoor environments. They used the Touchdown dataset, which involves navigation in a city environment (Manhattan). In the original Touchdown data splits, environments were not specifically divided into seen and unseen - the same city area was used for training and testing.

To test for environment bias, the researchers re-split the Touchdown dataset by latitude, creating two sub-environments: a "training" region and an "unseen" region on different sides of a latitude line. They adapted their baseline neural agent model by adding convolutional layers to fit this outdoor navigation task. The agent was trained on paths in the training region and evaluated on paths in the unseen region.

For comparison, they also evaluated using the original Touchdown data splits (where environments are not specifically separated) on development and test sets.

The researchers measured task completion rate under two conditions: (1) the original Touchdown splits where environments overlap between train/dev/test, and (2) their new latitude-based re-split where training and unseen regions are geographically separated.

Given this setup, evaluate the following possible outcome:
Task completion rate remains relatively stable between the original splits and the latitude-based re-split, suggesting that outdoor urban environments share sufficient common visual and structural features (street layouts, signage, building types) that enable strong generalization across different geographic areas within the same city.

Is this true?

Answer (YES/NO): NO